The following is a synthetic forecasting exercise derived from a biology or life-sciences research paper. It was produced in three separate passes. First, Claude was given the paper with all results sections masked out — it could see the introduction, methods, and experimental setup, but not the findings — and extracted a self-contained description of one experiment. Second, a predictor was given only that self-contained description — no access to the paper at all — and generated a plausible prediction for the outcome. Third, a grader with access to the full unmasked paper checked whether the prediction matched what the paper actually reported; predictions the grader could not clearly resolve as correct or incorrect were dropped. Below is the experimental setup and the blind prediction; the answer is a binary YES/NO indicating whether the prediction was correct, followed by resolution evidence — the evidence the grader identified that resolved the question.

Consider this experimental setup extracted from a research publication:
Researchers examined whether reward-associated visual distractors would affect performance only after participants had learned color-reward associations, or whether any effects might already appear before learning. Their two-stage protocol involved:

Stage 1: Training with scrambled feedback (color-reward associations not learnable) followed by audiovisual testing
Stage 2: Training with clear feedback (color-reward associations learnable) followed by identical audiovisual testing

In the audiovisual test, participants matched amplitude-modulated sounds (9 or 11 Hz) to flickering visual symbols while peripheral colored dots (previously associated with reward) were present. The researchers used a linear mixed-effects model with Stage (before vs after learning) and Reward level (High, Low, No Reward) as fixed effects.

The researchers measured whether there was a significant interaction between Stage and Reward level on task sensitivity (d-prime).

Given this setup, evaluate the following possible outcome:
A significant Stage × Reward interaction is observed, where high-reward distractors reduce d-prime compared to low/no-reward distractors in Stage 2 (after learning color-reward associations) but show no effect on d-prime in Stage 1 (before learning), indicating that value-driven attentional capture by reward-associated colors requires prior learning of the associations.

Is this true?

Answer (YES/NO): YES